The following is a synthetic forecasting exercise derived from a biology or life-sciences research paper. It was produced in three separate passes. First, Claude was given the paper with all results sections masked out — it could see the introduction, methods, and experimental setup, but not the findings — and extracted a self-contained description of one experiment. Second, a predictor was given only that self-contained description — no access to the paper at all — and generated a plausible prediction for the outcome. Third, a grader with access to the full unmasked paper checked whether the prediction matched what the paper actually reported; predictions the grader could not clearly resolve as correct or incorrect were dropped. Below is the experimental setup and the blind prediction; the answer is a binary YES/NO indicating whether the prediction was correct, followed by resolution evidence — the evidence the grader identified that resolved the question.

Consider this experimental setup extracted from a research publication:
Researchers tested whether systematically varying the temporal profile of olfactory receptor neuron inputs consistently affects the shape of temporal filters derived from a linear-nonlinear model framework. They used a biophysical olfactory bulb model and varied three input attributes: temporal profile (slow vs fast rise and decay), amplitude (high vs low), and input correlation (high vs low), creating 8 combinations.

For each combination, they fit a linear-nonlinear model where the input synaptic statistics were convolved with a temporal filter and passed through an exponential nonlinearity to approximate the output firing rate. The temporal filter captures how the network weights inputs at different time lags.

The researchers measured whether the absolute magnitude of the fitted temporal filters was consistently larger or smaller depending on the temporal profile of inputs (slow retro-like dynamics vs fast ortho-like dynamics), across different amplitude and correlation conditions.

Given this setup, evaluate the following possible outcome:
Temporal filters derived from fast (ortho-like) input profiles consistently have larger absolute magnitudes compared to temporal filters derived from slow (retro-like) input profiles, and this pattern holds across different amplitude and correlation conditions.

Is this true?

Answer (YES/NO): NO